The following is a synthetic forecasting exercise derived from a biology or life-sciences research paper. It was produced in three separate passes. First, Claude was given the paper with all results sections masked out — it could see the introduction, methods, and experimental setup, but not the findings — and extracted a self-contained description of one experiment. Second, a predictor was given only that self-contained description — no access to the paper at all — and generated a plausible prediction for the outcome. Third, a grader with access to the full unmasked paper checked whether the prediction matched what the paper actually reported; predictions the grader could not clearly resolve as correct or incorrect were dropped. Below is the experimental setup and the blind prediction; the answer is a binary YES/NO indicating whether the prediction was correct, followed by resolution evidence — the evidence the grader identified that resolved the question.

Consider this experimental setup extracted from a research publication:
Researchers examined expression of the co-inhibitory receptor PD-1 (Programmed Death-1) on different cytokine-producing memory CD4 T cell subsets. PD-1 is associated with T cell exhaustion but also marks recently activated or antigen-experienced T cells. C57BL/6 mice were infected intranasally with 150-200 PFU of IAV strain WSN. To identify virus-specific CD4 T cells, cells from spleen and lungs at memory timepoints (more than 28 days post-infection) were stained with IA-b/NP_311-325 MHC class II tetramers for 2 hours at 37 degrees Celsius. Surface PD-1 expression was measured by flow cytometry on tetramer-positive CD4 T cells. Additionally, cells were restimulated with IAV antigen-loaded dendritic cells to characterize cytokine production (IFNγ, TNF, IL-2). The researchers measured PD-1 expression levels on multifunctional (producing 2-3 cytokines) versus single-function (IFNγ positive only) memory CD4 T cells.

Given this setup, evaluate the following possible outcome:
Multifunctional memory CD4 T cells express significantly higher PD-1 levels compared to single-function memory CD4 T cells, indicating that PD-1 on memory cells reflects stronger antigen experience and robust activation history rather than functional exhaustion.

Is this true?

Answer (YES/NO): NO